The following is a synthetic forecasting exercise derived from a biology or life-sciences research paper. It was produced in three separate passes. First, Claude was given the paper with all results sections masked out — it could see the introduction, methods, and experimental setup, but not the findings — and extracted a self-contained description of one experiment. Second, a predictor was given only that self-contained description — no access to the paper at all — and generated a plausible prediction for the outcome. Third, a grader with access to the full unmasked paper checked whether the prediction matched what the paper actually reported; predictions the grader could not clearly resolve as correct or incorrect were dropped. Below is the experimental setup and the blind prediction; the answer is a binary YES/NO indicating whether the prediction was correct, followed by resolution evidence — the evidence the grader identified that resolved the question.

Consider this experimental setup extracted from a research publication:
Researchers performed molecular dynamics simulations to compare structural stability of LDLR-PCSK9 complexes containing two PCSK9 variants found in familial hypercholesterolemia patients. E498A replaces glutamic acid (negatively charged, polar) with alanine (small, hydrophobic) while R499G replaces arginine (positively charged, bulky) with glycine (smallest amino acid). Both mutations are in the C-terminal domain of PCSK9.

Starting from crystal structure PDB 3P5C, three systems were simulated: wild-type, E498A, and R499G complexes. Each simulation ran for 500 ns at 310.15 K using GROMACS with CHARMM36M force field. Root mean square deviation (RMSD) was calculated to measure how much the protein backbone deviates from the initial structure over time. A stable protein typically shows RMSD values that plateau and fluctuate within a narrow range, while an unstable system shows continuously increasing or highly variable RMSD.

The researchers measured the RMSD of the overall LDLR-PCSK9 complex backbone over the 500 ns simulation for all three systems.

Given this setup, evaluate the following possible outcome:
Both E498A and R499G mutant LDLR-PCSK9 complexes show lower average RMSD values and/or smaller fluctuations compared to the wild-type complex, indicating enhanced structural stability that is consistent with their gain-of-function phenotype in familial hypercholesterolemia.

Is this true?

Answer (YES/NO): NO